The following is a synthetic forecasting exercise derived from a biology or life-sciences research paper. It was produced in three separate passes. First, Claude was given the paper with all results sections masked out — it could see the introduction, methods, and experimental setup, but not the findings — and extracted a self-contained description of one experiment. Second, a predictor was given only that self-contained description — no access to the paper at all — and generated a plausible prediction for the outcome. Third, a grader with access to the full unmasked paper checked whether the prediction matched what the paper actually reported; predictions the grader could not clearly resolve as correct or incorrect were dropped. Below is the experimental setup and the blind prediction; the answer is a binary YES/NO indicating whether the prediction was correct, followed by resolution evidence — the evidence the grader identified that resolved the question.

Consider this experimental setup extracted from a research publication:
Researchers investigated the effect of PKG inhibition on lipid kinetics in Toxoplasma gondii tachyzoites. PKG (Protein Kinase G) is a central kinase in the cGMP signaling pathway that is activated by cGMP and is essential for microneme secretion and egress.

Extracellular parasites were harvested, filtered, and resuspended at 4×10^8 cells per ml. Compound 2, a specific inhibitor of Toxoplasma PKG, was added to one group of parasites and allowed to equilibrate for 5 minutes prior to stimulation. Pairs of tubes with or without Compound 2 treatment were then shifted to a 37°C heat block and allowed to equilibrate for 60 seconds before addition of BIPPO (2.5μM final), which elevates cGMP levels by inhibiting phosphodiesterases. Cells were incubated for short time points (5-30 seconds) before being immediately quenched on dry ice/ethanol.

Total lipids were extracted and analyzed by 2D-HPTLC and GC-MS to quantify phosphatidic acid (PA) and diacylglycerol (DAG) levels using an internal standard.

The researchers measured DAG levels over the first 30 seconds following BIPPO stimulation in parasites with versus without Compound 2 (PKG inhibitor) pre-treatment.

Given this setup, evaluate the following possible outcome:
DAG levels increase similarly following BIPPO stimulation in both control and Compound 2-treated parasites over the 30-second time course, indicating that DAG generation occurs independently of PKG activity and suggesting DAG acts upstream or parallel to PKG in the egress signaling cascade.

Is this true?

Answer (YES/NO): NO